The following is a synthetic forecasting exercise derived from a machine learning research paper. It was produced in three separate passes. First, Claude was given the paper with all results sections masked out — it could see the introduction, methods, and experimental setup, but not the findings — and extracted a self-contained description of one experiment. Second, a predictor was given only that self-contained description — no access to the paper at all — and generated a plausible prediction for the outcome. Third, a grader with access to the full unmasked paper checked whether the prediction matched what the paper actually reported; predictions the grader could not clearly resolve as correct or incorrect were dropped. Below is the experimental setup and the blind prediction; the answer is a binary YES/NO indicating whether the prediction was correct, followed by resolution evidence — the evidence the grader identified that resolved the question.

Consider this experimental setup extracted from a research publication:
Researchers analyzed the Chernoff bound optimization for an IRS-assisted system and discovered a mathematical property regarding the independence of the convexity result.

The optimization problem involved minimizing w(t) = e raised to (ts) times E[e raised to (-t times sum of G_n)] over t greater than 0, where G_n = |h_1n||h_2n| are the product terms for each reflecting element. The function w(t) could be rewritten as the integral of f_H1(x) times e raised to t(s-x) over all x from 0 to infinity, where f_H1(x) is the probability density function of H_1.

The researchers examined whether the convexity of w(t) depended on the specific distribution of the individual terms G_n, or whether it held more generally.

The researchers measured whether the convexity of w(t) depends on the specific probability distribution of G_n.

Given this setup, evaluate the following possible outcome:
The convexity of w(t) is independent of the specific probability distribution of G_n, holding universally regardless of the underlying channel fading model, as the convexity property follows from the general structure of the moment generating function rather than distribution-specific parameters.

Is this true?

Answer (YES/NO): YES